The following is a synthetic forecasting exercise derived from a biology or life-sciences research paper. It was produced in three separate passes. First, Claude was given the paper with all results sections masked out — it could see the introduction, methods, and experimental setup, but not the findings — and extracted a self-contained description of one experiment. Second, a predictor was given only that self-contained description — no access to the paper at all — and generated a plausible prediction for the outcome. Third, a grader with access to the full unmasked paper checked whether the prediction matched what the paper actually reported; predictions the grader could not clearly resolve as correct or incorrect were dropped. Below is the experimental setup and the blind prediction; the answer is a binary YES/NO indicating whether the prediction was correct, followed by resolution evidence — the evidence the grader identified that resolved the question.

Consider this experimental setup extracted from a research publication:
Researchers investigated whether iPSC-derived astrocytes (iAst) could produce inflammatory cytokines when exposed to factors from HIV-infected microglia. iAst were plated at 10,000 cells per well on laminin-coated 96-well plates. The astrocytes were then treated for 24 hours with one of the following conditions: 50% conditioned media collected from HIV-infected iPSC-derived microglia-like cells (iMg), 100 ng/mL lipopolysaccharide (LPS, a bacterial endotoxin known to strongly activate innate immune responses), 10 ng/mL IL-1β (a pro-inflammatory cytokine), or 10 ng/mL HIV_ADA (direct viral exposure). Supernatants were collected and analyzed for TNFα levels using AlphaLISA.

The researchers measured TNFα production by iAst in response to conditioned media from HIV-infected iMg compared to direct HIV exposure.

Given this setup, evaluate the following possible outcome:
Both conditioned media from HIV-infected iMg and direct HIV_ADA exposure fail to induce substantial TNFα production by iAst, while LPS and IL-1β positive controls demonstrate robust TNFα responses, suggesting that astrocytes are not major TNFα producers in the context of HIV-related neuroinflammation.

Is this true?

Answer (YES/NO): NO